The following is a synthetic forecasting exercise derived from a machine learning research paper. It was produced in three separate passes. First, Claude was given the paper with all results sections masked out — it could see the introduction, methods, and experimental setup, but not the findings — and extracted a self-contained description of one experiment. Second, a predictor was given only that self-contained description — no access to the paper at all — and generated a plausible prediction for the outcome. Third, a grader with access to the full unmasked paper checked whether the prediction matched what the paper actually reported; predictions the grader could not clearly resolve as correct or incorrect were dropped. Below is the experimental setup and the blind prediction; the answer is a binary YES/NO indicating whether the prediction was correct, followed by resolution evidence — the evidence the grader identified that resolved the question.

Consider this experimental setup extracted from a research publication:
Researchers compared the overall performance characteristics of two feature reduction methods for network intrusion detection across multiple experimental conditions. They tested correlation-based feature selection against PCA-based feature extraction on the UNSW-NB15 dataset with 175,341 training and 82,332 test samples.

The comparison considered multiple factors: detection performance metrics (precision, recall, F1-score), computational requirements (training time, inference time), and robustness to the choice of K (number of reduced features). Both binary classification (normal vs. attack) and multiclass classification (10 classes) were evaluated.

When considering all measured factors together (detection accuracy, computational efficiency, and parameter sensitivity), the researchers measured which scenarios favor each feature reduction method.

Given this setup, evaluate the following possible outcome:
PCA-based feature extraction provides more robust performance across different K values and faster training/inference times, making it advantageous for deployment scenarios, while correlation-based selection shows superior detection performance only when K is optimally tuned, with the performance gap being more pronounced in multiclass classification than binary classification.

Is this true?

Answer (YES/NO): NO